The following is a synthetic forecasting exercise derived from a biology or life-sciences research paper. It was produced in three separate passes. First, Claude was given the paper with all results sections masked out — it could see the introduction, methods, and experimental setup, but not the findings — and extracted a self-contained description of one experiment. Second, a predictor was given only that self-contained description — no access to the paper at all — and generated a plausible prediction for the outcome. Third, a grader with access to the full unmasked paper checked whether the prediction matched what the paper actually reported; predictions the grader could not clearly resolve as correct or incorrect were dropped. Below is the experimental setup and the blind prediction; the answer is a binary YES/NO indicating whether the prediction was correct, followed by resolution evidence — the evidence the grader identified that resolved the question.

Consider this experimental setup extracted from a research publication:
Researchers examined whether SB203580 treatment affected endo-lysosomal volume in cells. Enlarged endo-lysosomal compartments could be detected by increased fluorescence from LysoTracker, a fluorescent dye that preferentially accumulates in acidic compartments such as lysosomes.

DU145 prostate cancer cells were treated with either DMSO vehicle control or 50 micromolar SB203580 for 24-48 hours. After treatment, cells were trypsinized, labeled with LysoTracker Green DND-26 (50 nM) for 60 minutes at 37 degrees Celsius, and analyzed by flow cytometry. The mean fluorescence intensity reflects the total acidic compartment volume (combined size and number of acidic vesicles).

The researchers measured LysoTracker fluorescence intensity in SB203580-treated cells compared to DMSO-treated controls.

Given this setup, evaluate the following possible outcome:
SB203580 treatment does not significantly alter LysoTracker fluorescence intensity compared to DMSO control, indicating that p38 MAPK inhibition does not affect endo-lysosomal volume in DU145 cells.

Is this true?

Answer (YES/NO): NO